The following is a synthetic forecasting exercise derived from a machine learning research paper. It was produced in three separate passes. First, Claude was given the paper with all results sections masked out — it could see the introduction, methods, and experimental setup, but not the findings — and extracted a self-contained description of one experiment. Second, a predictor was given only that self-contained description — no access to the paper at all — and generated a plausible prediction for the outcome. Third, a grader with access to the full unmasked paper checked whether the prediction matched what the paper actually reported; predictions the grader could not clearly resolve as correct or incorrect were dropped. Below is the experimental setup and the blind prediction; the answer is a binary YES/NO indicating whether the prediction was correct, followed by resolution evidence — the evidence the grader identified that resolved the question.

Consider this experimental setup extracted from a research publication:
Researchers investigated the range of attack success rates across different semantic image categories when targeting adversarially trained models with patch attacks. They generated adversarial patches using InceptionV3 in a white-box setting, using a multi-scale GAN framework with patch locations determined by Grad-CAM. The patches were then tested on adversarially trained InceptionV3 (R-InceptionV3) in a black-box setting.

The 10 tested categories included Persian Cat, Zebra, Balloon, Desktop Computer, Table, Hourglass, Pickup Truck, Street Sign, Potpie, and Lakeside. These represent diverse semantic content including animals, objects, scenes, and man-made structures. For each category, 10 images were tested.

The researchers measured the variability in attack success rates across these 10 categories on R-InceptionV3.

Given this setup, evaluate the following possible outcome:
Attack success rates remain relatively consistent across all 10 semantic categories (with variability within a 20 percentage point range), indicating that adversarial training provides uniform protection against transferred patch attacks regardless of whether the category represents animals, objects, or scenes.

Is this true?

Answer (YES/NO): NO